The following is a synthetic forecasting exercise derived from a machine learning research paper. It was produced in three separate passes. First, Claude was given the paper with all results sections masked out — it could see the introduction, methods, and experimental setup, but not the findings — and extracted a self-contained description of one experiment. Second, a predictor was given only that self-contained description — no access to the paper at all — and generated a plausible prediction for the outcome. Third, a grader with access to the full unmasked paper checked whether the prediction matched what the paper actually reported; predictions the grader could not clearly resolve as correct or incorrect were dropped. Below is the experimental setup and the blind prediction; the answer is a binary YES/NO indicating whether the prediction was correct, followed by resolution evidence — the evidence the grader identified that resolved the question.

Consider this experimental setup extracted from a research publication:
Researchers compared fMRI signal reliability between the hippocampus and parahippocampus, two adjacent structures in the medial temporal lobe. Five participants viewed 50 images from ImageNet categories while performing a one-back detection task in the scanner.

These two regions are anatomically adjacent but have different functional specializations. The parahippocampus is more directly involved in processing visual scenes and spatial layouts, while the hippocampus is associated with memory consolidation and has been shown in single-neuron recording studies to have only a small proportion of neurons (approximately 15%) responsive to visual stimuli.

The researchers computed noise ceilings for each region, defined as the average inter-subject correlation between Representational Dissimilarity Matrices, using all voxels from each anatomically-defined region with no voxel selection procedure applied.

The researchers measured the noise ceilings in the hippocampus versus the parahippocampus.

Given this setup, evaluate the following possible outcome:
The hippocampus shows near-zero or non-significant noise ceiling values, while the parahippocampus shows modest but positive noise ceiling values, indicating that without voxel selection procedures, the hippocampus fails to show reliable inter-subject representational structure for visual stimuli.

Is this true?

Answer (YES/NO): YES